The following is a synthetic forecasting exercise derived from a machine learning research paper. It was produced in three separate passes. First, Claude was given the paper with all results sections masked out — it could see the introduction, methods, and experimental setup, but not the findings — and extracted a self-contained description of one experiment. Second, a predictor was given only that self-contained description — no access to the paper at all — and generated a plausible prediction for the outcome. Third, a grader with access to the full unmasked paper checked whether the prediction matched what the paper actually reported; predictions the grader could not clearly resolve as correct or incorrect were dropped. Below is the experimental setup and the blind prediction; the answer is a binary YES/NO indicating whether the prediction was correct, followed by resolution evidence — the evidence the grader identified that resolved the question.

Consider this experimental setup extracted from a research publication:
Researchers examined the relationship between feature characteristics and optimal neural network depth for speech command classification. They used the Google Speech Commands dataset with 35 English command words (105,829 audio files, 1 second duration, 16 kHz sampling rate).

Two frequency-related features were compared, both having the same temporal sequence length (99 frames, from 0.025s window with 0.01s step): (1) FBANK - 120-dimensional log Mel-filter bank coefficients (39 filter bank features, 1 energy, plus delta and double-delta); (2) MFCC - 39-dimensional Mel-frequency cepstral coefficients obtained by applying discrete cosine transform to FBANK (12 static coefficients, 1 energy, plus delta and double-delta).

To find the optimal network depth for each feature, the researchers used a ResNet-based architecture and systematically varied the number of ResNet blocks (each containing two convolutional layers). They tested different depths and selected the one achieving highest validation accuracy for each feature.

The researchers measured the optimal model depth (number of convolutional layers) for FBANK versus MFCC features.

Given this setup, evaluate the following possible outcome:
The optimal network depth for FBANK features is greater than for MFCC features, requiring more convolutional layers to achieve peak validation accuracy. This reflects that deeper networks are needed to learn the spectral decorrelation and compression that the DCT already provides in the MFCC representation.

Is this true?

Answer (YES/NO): NO